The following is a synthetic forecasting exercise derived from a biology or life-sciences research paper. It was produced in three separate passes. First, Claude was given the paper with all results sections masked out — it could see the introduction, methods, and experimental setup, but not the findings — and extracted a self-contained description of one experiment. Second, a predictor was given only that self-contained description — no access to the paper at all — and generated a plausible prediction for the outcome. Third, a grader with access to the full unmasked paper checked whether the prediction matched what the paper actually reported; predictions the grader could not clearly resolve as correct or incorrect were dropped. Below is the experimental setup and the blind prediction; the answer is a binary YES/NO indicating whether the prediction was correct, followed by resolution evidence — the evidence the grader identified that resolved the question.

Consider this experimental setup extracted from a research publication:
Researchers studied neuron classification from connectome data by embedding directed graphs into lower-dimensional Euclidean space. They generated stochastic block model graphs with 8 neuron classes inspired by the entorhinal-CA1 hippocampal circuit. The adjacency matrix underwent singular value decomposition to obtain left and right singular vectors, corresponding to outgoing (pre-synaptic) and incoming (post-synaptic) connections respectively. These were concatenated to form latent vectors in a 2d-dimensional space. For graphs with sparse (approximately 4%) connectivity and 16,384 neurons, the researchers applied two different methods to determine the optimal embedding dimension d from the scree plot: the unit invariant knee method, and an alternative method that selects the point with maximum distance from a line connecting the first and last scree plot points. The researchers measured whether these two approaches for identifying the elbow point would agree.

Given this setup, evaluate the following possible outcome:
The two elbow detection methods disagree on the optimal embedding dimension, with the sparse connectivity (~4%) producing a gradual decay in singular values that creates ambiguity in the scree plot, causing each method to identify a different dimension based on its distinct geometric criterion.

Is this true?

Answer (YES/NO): NO